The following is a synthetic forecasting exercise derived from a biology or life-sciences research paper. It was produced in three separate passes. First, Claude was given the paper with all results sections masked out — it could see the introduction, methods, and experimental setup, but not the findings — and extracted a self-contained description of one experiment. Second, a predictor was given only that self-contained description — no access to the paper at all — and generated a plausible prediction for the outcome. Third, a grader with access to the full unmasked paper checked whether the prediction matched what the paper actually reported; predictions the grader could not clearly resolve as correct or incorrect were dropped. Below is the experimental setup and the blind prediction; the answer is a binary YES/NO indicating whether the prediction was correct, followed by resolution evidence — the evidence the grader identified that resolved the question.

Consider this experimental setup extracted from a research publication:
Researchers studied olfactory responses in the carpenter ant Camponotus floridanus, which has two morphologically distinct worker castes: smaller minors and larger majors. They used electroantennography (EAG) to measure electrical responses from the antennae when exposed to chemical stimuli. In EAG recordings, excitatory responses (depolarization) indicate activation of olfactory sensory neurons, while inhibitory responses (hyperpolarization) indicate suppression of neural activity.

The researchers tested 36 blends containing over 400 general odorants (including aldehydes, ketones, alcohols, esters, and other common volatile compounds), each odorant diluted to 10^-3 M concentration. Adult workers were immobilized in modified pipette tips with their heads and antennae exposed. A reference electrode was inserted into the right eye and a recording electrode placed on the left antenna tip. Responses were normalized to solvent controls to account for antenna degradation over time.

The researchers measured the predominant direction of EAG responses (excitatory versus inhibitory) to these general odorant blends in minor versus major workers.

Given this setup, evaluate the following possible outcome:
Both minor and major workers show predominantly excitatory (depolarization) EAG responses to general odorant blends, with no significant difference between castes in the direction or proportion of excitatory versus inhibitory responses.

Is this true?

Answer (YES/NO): NO